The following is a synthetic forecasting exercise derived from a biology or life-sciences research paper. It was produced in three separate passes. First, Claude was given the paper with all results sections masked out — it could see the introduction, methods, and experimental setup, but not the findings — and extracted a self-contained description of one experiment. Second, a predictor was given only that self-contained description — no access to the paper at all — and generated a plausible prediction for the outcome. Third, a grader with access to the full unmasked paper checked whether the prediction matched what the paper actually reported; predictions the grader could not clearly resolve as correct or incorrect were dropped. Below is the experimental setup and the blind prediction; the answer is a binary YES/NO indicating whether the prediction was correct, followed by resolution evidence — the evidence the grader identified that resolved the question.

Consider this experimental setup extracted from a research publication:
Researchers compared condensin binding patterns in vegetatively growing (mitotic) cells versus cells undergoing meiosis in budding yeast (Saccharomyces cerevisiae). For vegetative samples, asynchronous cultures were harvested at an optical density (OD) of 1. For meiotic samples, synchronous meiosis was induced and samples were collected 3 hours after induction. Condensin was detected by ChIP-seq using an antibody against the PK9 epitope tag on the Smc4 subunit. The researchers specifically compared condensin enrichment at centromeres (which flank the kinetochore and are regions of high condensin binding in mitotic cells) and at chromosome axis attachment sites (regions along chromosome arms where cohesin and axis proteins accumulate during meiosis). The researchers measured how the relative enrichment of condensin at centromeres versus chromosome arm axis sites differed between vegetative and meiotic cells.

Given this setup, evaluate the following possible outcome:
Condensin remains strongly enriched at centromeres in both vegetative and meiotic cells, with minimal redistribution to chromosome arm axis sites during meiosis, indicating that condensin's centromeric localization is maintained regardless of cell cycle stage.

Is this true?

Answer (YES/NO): NO